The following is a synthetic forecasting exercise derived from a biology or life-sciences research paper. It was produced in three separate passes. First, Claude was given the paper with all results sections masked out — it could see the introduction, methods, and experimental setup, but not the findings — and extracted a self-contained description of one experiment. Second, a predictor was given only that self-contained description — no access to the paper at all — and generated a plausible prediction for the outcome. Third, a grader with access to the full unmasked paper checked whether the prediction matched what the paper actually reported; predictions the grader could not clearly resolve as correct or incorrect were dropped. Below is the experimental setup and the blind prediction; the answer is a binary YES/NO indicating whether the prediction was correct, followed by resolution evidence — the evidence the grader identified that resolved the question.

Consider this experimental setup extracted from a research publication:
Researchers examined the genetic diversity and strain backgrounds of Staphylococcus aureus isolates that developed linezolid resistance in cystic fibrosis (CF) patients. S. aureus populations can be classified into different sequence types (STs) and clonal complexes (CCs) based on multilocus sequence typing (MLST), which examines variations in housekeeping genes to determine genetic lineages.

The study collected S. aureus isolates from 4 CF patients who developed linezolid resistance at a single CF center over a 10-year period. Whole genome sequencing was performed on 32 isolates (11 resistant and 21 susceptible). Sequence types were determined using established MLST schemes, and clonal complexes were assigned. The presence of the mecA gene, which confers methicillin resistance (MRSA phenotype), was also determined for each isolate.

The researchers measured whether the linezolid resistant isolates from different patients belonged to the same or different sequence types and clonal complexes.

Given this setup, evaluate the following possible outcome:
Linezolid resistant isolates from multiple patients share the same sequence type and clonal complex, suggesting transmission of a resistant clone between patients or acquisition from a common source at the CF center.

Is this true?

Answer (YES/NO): NO